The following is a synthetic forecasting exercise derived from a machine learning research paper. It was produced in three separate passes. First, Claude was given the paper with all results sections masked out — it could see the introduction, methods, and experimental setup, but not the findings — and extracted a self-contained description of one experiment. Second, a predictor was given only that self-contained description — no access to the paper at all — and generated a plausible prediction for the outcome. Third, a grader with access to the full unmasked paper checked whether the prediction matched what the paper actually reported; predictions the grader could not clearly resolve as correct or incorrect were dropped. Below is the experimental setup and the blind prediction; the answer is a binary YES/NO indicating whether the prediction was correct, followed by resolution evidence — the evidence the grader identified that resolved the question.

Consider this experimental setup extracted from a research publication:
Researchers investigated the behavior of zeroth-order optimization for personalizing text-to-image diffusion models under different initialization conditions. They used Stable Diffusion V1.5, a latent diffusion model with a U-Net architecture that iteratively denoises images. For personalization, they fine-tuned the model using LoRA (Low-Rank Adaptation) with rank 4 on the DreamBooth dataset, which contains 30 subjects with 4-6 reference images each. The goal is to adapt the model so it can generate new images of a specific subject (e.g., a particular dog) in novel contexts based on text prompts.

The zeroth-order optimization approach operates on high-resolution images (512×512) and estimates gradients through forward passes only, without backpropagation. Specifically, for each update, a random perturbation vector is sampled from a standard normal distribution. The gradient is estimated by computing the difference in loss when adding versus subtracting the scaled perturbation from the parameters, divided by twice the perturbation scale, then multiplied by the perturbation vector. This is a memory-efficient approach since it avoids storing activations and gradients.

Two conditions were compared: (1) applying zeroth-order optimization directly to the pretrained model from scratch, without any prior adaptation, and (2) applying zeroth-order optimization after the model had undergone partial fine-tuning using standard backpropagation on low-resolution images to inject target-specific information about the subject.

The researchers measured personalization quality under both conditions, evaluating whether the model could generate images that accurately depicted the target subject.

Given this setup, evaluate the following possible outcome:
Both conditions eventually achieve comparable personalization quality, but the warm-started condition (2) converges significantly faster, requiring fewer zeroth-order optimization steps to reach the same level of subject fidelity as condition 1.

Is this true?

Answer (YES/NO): NO